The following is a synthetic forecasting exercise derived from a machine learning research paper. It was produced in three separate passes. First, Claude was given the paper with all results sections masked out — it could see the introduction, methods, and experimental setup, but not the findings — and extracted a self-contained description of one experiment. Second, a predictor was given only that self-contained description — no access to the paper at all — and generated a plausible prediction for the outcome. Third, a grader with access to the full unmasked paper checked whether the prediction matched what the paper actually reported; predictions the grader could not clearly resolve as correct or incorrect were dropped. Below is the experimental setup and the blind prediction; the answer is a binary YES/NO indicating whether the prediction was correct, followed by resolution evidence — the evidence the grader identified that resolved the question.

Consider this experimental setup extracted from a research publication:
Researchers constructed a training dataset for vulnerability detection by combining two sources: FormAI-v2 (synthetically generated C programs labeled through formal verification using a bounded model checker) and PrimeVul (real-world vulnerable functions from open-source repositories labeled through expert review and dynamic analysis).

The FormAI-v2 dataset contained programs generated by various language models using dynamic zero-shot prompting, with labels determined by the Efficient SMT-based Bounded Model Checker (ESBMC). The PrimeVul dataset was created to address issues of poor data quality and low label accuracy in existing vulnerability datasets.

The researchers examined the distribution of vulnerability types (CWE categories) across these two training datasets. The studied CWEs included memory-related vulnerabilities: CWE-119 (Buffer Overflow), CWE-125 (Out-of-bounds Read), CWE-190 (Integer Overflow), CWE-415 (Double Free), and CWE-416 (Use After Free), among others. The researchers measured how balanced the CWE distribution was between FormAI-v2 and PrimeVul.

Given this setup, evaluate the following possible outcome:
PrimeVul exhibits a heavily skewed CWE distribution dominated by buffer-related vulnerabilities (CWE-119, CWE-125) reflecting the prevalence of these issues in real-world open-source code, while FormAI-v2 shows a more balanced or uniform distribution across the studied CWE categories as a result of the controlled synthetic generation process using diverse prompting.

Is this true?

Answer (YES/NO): YES